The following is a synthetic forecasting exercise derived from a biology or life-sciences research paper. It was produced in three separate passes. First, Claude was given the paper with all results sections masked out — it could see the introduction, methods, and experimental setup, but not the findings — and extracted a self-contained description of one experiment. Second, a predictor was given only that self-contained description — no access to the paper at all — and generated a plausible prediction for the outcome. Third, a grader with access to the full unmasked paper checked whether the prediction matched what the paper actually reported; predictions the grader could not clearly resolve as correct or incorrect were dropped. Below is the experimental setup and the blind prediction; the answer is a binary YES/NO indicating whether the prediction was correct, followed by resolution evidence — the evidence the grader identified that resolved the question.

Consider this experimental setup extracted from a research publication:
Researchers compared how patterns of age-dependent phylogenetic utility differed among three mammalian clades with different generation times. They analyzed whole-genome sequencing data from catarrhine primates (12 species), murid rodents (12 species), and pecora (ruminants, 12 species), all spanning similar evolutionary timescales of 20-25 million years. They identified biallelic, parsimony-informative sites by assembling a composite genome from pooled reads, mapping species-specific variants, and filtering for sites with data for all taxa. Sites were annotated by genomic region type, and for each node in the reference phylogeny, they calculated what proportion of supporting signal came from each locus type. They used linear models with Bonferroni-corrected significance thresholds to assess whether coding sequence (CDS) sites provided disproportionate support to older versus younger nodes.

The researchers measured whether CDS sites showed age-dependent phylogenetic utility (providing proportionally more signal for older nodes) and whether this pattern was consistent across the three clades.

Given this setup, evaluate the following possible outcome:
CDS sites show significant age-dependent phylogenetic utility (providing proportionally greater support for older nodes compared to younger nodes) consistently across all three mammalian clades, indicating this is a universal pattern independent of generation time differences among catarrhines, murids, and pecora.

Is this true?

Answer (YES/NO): NO